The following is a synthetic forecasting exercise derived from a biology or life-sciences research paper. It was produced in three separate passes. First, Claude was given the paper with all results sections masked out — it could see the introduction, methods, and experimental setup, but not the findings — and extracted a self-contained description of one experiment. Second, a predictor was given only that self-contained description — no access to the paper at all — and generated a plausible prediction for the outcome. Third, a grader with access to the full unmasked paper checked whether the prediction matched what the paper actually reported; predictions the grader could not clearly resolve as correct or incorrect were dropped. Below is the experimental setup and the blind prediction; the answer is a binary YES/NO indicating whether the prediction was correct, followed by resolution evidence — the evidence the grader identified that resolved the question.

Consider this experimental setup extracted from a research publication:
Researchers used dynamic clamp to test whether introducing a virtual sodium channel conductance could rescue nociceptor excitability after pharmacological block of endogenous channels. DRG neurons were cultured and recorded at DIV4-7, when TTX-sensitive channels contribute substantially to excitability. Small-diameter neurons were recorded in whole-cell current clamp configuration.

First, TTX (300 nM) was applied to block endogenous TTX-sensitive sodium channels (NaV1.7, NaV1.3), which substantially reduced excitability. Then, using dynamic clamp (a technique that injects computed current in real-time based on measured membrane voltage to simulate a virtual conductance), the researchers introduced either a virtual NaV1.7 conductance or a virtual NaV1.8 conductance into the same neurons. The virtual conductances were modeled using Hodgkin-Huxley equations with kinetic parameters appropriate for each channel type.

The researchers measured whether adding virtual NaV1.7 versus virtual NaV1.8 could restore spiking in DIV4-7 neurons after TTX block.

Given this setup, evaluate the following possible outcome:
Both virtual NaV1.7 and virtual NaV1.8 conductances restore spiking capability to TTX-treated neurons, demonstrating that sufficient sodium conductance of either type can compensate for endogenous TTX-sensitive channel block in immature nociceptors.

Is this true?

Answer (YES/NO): YES